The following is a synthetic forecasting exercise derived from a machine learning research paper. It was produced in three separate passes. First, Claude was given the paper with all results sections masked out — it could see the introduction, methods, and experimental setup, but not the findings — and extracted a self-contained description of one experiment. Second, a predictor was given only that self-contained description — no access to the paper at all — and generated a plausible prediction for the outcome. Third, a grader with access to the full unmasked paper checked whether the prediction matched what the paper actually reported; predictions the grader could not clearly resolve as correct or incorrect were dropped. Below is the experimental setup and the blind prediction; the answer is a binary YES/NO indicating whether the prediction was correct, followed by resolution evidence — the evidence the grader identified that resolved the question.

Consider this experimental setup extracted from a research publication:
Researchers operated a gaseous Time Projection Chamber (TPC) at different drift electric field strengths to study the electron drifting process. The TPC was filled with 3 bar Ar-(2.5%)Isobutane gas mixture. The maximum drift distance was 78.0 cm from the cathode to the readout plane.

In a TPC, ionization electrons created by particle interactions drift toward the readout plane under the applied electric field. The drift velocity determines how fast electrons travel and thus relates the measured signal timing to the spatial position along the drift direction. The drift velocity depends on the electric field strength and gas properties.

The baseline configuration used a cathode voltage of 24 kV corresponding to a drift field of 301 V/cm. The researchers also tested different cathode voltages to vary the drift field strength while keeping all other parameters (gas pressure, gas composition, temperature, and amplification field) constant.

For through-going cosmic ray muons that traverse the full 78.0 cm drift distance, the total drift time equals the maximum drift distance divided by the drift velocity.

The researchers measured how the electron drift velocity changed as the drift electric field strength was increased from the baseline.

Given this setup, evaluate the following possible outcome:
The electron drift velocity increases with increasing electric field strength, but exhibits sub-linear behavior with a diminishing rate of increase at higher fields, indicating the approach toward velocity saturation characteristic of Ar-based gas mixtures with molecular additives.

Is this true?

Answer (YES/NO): YES